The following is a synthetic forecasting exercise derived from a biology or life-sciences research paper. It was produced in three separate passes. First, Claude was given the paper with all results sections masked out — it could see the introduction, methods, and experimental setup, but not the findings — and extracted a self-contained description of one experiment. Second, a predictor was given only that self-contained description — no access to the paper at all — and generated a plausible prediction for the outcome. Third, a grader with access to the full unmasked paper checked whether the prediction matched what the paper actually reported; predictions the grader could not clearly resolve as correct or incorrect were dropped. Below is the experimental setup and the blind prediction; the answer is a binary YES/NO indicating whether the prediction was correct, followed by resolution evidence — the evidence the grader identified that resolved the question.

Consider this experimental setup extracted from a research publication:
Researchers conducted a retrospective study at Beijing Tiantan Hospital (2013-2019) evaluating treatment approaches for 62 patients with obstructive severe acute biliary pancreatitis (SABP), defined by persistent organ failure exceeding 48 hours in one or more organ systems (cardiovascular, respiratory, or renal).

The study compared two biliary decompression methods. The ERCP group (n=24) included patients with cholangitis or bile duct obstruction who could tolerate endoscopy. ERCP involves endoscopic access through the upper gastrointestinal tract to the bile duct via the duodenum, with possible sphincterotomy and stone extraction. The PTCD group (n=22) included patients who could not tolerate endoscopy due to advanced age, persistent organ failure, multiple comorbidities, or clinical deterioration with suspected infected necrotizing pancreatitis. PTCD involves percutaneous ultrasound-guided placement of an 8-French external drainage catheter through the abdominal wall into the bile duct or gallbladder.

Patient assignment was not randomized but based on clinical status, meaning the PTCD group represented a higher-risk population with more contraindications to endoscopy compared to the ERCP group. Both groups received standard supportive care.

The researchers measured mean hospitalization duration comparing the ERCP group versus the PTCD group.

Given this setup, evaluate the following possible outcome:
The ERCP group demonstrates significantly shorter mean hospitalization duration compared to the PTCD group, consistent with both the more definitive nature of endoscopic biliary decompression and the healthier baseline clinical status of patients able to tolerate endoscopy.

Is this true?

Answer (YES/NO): YES